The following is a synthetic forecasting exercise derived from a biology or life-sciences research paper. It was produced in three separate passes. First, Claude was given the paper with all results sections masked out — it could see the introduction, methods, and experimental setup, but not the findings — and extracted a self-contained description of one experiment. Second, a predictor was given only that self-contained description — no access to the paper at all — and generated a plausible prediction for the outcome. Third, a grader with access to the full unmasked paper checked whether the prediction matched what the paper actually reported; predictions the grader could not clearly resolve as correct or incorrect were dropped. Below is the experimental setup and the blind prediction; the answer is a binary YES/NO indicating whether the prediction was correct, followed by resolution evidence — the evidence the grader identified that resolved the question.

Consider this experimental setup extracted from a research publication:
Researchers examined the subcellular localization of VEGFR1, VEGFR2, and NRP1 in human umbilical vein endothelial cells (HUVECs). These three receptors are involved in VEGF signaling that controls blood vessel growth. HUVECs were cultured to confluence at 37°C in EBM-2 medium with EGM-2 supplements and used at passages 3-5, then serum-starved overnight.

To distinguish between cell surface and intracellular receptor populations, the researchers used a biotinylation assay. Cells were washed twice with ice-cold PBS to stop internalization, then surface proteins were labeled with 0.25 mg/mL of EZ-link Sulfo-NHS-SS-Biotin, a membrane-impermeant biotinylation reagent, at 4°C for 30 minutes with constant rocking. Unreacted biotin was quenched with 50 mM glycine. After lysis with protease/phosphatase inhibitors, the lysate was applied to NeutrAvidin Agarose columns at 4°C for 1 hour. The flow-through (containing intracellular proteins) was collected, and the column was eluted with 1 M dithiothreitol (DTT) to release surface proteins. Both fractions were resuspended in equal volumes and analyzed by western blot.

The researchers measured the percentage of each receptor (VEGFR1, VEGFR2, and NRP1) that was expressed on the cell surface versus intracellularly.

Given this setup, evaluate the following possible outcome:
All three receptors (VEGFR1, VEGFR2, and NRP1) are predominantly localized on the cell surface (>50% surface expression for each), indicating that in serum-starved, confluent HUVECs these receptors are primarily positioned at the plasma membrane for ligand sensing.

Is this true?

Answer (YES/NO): NO